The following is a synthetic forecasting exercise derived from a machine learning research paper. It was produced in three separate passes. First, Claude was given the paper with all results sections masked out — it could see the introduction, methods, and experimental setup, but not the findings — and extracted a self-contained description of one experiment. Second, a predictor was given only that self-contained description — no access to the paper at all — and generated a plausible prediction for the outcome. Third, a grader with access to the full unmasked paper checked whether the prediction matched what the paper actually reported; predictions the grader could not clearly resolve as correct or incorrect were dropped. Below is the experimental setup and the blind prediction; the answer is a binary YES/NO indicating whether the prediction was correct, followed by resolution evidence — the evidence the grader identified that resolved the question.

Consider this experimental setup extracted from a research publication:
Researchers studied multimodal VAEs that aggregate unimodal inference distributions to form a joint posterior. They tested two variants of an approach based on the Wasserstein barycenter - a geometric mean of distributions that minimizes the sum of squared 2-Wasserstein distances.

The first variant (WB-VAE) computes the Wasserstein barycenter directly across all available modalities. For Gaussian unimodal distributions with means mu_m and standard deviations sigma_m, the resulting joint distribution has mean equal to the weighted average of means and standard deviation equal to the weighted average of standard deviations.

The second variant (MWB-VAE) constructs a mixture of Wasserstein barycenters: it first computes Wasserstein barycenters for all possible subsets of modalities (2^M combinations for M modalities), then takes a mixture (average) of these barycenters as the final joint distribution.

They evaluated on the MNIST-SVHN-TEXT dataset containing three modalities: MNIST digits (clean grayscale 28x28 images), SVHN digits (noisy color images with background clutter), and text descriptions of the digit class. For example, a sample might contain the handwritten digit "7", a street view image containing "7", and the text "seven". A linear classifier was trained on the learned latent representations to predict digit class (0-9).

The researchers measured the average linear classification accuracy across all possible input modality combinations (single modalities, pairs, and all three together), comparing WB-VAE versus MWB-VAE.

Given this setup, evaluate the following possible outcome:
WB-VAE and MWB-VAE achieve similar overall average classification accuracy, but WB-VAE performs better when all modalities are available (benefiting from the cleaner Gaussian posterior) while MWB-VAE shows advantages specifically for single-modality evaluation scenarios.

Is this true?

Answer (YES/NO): NO